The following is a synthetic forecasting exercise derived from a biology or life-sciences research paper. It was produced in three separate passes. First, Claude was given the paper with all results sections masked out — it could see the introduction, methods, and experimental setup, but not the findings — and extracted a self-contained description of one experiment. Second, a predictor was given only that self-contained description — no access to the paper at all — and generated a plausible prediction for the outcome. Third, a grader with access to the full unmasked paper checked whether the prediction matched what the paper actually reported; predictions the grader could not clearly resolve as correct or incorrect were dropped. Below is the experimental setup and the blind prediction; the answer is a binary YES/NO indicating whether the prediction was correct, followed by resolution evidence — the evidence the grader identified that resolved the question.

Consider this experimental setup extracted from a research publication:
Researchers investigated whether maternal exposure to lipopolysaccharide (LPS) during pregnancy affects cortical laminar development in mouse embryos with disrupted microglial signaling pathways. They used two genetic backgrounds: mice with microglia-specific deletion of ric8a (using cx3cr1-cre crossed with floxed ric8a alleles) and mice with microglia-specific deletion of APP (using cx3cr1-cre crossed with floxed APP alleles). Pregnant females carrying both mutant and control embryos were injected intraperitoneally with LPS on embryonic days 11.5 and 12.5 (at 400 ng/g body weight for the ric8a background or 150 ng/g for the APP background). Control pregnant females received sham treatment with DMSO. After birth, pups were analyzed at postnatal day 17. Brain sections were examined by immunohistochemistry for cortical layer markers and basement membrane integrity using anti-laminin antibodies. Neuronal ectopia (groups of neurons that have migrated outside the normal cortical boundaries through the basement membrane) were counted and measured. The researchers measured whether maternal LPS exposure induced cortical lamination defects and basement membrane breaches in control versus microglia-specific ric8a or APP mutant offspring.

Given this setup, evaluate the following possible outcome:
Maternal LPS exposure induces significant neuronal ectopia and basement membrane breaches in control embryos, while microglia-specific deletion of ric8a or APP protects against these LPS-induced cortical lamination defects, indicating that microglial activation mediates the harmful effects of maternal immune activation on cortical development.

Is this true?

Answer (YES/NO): NO